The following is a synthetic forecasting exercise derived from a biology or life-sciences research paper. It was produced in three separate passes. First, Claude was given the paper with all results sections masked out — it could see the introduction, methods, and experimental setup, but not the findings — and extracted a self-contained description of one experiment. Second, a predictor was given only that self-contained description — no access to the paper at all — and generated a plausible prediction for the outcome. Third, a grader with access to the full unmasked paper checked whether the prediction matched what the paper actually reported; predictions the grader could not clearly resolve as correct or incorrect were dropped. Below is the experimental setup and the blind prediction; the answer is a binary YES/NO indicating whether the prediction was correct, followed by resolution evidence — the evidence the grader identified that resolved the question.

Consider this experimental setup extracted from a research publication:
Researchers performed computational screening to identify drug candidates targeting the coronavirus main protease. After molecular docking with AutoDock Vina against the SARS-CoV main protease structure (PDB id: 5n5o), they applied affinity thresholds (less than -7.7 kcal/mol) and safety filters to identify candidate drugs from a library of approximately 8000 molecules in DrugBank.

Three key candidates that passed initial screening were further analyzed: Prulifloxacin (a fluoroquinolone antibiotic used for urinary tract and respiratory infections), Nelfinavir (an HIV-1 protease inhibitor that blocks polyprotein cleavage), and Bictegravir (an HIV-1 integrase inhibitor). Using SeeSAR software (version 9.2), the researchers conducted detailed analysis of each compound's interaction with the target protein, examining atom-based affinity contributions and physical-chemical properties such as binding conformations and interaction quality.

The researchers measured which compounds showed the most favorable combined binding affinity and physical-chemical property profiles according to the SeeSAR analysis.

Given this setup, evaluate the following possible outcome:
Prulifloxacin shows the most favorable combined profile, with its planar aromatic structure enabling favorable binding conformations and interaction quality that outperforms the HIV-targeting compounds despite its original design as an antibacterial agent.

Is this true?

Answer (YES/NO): NO